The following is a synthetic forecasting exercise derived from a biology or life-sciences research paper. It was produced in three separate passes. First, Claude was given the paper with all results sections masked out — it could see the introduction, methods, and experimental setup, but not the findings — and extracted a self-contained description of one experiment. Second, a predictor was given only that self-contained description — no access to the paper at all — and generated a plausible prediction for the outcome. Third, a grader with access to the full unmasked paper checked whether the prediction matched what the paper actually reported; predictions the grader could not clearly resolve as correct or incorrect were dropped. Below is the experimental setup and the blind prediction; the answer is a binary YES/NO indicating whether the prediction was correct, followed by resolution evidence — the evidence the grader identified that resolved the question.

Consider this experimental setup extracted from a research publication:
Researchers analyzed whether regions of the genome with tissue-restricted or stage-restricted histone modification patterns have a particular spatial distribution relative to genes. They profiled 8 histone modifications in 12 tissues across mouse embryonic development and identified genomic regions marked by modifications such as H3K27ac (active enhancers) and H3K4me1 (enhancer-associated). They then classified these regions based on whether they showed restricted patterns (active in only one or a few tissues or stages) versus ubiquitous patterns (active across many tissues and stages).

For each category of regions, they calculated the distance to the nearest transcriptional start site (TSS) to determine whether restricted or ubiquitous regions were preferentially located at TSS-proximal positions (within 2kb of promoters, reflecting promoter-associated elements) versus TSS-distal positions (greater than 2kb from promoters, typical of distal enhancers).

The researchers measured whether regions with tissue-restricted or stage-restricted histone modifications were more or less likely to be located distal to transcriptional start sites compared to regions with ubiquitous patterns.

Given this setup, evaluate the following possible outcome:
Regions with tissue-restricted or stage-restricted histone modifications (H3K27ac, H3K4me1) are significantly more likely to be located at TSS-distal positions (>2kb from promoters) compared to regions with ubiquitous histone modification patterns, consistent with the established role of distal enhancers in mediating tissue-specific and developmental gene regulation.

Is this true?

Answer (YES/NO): YES